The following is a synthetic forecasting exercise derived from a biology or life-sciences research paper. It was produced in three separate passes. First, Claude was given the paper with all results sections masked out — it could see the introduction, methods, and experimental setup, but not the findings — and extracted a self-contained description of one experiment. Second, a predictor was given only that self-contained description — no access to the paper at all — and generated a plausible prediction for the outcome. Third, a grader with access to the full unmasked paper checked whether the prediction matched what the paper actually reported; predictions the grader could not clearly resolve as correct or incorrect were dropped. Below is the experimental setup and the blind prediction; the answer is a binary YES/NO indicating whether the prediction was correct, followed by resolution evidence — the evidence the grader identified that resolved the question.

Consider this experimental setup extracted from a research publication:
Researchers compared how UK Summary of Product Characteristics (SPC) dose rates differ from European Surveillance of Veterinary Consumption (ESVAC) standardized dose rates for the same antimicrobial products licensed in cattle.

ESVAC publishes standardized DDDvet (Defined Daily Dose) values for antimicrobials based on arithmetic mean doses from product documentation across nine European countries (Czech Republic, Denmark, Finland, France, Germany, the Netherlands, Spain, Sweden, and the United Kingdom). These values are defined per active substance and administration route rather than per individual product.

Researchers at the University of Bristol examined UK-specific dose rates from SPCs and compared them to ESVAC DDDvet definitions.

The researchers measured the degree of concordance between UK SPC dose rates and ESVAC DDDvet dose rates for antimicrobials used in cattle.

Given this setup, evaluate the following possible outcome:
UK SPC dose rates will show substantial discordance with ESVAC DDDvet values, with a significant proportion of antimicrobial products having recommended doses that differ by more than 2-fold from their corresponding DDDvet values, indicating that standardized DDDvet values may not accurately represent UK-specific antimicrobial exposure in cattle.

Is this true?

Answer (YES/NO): NO